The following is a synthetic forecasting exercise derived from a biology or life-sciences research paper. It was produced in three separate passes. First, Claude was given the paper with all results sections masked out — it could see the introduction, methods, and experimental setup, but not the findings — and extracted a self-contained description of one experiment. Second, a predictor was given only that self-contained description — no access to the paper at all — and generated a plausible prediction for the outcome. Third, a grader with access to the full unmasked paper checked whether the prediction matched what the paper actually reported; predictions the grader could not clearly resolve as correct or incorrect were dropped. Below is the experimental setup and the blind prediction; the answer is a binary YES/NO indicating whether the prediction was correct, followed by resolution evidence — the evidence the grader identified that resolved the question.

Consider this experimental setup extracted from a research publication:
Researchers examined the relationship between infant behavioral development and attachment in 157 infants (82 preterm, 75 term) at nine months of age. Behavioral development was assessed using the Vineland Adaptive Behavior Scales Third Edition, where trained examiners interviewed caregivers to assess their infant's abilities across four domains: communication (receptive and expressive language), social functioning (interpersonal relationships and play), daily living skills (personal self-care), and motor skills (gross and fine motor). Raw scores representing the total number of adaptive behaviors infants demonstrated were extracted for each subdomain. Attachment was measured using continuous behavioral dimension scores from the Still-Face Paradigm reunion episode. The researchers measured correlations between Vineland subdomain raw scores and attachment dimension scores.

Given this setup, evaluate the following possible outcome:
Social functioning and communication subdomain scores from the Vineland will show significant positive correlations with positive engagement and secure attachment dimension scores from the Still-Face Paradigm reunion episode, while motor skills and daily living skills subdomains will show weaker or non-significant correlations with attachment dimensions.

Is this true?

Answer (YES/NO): NO